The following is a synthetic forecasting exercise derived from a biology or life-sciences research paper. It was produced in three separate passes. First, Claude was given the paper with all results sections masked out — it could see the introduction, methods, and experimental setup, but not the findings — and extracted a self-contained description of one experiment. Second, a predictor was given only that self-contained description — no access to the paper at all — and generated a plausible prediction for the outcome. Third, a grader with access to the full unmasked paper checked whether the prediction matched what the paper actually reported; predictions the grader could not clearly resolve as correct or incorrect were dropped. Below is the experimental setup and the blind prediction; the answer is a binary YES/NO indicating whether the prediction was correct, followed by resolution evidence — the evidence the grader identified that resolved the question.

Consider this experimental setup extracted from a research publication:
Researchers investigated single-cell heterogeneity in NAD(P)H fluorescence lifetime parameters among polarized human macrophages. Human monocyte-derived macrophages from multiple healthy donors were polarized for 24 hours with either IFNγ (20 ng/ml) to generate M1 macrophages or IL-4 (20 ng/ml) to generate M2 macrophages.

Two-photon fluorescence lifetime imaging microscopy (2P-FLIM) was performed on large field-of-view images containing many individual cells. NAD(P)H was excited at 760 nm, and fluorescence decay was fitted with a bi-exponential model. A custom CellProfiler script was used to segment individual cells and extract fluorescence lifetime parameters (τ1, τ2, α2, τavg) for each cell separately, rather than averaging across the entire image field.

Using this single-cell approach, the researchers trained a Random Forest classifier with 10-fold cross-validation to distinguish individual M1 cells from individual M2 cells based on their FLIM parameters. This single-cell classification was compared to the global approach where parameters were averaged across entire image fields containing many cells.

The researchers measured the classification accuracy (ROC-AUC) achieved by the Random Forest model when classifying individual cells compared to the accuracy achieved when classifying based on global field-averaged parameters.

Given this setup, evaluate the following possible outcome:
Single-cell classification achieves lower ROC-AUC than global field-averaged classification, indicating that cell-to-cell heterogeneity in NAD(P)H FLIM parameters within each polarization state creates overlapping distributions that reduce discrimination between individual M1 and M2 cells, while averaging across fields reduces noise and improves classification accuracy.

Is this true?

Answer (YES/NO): YES